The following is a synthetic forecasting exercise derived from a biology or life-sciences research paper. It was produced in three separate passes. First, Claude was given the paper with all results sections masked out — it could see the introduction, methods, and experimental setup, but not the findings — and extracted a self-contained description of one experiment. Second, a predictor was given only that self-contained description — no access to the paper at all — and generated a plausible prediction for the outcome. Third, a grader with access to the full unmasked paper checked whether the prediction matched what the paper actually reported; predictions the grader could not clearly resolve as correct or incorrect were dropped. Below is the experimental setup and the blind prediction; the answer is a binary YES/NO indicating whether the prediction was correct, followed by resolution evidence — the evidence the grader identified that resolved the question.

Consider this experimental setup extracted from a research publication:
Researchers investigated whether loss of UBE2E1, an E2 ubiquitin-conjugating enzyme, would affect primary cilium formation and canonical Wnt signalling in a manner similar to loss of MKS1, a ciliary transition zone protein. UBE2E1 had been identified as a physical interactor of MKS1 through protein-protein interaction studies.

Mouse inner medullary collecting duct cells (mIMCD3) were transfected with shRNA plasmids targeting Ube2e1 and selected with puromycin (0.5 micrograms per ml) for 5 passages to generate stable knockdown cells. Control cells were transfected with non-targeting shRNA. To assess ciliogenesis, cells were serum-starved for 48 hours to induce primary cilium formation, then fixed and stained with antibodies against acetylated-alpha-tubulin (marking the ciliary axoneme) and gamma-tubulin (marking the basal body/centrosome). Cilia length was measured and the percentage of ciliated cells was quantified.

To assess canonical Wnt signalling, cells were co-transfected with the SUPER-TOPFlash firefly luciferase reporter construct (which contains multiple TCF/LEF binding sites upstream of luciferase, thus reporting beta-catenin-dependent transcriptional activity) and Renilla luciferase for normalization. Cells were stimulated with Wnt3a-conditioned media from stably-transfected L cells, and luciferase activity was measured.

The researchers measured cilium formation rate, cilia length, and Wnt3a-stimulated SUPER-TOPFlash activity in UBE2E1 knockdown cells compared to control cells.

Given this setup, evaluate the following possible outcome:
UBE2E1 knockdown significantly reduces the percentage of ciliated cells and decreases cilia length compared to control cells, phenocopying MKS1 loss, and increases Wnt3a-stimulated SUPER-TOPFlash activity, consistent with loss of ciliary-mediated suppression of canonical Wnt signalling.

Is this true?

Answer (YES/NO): YES